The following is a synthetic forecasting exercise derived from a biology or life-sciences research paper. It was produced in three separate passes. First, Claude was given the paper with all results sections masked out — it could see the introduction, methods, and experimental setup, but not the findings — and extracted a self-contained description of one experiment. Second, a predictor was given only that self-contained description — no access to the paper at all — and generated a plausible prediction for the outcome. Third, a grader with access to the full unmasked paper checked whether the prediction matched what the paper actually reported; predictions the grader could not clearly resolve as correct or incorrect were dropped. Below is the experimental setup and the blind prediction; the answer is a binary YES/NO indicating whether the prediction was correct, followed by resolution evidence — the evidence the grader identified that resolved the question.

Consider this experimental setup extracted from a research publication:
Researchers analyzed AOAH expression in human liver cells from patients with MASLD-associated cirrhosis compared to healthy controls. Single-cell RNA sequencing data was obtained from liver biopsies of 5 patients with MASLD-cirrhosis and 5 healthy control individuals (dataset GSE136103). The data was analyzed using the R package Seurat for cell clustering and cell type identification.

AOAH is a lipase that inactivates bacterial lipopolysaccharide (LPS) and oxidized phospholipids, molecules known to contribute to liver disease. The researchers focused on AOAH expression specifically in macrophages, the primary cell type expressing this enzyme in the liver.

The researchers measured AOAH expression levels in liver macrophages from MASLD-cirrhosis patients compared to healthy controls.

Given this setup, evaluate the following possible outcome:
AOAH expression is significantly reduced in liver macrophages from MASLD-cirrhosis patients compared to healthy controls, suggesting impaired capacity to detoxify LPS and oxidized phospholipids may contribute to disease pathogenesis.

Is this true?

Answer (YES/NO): NO